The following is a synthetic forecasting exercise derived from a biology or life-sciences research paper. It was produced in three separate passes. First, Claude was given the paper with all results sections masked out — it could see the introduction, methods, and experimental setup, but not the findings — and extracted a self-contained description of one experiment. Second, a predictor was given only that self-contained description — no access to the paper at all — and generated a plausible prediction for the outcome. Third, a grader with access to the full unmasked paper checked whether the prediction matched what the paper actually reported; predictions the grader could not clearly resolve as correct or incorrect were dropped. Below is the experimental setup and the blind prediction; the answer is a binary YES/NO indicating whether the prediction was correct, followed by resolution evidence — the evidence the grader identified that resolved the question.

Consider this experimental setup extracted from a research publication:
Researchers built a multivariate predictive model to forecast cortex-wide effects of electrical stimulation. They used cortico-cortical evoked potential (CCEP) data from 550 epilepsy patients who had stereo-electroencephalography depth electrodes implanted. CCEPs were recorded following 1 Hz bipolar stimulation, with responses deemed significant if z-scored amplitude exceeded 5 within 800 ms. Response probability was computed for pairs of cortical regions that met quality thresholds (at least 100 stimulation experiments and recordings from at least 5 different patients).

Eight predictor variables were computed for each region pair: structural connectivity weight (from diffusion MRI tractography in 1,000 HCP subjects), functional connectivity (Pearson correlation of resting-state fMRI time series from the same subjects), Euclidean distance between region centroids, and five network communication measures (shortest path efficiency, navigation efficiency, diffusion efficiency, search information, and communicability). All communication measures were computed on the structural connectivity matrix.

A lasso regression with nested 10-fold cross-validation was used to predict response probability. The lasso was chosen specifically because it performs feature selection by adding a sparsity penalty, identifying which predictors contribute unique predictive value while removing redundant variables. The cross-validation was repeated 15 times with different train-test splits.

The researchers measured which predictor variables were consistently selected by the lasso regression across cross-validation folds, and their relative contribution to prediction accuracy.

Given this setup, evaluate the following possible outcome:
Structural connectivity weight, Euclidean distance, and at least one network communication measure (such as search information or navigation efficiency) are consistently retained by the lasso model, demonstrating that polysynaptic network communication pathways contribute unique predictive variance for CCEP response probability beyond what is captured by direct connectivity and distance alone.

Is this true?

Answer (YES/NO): NO